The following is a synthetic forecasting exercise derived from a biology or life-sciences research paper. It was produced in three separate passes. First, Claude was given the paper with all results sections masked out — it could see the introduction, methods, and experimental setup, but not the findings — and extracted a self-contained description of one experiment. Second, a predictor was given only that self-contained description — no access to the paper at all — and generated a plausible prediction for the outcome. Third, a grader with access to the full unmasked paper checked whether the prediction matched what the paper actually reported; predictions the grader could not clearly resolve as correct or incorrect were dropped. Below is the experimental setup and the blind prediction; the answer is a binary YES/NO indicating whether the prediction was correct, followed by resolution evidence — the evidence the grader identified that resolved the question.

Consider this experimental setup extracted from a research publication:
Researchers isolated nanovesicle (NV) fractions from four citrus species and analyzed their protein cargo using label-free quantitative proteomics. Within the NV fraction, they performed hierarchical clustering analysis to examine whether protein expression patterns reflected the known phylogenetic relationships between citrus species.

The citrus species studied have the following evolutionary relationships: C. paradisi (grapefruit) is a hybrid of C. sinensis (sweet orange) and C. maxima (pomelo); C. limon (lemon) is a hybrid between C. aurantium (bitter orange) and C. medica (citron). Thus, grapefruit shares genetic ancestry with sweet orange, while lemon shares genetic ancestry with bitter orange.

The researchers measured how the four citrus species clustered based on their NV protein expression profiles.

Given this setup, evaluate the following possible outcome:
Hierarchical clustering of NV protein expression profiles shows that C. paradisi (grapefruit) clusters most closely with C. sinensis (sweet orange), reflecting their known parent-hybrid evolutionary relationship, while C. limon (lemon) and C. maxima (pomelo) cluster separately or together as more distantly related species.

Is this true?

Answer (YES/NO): NO